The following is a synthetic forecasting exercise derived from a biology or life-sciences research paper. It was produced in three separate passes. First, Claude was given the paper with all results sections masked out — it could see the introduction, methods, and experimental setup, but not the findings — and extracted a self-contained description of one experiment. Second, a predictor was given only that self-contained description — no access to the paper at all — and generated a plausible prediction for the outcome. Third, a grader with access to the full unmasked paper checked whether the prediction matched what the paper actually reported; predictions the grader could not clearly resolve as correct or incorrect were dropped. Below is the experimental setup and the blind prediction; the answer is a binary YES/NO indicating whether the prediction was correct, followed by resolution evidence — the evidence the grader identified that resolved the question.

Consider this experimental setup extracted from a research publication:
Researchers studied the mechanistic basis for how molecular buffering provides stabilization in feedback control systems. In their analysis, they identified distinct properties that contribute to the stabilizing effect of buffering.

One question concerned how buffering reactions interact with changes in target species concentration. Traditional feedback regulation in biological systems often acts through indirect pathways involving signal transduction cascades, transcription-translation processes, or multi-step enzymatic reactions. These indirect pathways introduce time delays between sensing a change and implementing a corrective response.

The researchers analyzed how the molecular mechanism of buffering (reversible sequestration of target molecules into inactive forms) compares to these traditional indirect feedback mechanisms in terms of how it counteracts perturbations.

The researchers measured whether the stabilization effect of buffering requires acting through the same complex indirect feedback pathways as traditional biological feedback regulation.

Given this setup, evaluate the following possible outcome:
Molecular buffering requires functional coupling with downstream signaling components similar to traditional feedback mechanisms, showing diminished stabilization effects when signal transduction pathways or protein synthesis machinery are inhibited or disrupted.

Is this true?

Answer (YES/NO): NO